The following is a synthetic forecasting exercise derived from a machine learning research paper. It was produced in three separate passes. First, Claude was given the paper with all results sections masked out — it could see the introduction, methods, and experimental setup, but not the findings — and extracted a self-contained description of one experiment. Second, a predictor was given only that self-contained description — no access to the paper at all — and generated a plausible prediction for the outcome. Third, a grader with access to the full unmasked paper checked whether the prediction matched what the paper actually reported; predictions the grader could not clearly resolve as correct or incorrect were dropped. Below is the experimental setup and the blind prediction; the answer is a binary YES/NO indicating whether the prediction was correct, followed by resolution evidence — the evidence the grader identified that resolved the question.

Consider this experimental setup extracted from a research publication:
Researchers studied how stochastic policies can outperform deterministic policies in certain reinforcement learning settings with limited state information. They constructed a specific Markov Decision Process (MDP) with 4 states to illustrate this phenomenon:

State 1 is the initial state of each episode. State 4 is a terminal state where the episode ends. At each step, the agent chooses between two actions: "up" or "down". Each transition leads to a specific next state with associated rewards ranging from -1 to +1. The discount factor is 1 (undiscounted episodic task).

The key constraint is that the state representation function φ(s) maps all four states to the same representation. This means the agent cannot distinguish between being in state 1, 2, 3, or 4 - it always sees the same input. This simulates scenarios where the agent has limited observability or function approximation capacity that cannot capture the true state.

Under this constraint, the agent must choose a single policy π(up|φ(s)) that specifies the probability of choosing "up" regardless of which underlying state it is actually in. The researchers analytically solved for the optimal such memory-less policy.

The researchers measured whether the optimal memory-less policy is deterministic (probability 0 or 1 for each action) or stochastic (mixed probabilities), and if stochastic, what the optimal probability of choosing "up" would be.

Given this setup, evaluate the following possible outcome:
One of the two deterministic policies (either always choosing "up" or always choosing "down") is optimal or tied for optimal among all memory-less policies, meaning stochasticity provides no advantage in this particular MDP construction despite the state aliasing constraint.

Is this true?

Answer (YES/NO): NO